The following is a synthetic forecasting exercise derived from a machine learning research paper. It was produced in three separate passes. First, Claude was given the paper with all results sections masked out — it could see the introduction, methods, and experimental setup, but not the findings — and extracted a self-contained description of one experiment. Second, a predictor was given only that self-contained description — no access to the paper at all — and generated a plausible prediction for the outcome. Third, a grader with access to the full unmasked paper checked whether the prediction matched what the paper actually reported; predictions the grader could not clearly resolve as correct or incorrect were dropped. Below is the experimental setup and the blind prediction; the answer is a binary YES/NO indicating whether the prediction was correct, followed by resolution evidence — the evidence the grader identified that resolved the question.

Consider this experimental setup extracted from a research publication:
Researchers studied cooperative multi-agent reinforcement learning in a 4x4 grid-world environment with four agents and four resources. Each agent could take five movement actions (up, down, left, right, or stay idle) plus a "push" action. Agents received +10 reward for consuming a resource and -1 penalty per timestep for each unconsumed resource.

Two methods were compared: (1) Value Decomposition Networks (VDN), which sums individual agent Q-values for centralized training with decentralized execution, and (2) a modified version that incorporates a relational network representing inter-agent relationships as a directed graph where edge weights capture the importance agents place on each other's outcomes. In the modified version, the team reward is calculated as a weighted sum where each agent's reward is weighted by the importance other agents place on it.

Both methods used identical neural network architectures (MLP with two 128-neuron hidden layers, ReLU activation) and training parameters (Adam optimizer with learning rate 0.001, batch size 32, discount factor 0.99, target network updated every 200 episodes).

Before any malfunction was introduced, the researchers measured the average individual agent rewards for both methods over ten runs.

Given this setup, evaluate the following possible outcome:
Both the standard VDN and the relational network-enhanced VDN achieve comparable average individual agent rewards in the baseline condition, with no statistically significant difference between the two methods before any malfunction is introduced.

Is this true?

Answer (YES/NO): YES